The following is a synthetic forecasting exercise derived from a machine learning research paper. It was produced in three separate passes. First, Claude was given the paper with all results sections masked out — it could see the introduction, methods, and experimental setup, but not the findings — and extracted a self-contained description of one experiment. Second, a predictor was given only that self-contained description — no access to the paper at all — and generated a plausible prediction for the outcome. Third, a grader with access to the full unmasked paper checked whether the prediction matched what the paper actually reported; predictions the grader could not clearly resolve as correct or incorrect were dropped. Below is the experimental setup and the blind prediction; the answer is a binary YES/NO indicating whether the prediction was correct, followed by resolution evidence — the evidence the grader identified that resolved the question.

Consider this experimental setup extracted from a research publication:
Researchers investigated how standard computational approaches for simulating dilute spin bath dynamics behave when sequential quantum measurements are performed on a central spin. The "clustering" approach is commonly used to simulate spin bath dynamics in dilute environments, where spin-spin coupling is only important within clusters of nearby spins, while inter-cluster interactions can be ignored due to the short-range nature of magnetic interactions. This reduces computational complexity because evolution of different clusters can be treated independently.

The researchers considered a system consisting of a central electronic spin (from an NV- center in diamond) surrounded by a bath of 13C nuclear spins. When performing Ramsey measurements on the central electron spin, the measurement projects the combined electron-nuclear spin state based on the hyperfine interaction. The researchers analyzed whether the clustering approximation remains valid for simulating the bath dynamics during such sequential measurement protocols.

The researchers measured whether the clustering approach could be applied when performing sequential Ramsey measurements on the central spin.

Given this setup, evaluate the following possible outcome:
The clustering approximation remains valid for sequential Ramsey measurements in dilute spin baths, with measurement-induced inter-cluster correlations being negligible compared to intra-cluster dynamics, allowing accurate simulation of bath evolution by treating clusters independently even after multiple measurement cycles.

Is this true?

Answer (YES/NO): NO